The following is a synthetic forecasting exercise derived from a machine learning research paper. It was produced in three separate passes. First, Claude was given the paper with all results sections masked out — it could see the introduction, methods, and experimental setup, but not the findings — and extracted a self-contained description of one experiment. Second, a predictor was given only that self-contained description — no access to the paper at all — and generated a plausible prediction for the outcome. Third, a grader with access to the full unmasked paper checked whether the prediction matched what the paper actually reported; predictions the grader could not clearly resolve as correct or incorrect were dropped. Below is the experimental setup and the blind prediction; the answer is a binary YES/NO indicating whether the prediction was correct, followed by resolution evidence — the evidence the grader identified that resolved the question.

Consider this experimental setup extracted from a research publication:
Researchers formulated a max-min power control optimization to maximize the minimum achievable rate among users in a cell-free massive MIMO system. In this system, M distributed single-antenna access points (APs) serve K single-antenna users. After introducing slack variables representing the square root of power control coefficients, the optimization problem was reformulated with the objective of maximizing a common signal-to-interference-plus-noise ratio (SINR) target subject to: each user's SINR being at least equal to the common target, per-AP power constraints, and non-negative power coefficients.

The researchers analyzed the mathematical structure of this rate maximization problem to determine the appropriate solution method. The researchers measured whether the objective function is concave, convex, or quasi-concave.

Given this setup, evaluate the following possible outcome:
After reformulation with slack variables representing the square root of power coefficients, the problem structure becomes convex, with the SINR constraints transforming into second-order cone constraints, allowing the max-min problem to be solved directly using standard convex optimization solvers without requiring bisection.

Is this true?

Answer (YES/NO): NO